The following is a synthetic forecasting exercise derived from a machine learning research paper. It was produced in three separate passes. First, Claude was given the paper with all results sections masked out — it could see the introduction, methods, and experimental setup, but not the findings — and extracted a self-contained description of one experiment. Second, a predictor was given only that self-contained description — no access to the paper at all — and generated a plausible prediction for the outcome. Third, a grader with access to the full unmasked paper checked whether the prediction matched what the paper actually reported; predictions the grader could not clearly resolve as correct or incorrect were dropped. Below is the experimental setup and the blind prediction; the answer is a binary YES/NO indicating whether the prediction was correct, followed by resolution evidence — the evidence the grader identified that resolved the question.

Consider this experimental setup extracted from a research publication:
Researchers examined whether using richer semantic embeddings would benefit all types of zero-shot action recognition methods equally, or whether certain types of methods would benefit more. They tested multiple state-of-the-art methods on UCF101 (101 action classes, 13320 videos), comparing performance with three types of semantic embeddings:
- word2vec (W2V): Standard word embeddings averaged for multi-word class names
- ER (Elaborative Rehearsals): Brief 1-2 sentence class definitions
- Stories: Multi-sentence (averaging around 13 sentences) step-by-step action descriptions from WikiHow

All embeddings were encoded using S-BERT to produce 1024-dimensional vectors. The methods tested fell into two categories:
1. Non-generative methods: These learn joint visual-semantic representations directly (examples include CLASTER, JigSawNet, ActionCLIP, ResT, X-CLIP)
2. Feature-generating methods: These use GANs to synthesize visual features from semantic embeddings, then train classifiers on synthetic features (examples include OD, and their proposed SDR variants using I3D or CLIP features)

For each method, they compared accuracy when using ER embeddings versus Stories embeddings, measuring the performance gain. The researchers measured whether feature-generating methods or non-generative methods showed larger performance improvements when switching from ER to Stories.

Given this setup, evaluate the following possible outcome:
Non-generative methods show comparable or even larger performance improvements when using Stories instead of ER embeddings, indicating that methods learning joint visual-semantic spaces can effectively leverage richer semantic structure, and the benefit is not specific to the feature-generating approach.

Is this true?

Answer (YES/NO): NO